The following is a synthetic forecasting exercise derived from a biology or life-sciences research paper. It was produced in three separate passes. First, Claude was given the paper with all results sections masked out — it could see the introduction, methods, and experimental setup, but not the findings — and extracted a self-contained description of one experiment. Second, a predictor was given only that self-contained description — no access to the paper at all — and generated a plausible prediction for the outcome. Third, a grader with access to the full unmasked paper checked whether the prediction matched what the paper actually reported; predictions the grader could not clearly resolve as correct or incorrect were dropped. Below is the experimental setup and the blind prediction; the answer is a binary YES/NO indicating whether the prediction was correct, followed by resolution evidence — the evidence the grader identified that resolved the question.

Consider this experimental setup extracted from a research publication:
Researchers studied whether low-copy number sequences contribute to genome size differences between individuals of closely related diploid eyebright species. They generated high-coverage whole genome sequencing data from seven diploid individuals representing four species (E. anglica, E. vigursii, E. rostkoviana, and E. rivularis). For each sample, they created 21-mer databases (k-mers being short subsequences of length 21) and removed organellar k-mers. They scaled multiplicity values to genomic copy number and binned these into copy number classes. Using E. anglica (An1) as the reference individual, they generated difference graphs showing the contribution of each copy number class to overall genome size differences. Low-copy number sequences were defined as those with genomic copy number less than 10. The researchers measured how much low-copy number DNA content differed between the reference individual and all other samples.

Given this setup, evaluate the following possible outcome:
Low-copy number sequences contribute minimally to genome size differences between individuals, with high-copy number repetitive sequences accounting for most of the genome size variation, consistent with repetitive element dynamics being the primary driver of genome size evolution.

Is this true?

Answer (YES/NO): NO